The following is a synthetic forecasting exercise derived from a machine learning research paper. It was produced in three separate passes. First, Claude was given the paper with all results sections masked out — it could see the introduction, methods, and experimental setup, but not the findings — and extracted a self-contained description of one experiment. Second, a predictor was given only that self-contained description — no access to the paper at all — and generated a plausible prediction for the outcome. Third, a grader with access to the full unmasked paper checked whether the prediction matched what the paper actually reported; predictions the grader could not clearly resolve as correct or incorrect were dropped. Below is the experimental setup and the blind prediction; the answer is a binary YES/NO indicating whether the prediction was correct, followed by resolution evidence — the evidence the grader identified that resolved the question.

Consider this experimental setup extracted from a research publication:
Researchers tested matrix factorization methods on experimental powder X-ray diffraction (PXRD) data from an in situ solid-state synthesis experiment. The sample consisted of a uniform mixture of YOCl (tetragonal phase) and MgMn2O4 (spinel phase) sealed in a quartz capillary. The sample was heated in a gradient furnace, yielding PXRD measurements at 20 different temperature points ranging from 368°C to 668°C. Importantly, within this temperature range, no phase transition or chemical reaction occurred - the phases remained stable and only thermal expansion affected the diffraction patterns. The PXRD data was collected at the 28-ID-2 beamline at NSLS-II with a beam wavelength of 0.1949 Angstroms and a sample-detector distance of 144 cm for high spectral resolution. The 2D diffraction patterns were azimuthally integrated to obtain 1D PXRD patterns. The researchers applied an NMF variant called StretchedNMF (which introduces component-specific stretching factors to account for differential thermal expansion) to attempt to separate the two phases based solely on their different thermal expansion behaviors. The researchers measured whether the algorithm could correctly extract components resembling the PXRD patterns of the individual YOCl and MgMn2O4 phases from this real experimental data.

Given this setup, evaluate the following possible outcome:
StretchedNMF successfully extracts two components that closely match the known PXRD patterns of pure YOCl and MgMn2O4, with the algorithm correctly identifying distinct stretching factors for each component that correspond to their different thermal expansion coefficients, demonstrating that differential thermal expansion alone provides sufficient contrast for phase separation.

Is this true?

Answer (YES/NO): NO